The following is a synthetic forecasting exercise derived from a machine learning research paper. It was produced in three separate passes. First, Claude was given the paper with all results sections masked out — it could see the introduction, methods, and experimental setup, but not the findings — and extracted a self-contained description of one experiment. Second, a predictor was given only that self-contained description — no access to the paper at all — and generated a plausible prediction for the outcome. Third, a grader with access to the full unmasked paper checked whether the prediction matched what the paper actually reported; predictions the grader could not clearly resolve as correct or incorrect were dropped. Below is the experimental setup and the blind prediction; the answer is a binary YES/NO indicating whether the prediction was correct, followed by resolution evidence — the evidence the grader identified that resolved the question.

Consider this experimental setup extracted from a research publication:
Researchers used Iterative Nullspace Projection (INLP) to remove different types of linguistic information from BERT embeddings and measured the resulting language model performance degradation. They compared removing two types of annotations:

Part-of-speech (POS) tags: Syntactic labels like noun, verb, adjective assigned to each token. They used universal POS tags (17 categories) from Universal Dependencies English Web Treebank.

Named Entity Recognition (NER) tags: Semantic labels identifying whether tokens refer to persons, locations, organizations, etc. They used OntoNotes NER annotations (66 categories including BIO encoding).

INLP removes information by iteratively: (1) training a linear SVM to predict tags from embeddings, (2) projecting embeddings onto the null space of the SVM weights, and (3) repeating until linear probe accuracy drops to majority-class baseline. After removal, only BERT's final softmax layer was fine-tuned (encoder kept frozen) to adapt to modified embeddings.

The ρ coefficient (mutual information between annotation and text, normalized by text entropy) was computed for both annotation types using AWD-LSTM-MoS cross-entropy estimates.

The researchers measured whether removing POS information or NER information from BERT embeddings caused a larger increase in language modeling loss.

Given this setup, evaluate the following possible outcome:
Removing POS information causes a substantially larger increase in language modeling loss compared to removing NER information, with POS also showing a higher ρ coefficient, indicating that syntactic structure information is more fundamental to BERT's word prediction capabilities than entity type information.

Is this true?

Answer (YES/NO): YES